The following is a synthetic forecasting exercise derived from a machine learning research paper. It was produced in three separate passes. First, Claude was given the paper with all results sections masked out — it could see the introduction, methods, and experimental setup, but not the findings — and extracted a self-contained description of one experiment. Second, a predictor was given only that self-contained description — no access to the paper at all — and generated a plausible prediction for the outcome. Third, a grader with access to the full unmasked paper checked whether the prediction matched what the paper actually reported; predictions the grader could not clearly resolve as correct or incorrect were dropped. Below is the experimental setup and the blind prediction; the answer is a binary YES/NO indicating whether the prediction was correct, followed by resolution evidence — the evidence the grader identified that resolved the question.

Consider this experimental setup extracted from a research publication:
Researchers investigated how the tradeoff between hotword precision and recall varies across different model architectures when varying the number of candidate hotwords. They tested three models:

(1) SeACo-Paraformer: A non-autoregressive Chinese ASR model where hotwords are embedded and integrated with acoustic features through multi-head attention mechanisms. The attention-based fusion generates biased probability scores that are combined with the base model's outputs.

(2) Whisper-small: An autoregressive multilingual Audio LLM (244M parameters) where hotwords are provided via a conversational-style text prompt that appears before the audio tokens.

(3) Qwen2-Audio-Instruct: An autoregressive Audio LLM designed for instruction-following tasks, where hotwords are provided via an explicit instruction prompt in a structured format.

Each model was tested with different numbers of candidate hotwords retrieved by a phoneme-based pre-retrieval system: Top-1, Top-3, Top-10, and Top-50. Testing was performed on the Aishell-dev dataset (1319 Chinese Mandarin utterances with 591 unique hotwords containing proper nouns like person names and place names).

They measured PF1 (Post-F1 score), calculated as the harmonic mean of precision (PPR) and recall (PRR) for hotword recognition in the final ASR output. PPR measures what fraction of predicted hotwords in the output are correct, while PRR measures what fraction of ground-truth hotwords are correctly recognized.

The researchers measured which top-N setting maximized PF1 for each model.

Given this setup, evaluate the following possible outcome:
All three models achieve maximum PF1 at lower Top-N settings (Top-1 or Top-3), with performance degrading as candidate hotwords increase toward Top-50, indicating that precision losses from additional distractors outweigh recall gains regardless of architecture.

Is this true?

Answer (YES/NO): NO